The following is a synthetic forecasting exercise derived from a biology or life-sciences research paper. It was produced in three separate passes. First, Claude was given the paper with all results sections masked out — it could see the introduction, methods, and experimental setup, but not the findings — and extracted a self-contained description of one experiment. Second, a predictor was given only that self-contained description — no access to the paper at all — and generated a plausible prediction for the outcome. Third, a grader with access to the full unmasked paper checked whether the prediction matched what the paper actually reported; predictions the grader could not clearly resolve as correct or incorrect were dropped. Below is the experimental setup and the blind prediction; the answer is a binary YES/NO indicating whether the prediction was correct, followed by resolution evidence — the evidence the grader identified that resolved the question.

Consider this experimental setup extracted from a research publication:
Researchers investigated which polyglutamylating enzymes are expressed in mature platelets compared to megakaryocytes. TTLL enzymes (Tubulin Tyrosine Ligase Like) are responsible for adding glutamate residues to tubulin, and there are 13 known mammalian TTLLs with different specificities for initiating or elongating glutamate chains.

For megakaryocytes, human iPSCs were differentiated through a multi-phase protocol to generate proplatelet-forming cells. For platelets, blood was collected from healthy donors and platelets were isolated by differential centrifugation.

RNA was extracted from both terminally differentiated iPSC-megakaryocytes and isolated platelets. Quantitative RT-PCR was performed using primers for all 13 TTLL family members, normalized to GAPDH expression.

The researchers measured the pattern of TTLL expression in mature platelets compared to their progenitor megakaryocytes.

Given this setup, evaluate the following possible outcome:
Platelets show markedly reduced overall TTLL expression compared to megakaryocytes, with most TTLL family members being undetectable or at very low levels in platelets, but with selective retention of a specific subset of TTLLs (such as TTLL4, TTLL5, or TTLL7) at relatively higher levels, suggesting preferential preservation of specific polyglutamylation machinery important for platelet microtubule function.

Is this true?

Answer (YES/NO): NO